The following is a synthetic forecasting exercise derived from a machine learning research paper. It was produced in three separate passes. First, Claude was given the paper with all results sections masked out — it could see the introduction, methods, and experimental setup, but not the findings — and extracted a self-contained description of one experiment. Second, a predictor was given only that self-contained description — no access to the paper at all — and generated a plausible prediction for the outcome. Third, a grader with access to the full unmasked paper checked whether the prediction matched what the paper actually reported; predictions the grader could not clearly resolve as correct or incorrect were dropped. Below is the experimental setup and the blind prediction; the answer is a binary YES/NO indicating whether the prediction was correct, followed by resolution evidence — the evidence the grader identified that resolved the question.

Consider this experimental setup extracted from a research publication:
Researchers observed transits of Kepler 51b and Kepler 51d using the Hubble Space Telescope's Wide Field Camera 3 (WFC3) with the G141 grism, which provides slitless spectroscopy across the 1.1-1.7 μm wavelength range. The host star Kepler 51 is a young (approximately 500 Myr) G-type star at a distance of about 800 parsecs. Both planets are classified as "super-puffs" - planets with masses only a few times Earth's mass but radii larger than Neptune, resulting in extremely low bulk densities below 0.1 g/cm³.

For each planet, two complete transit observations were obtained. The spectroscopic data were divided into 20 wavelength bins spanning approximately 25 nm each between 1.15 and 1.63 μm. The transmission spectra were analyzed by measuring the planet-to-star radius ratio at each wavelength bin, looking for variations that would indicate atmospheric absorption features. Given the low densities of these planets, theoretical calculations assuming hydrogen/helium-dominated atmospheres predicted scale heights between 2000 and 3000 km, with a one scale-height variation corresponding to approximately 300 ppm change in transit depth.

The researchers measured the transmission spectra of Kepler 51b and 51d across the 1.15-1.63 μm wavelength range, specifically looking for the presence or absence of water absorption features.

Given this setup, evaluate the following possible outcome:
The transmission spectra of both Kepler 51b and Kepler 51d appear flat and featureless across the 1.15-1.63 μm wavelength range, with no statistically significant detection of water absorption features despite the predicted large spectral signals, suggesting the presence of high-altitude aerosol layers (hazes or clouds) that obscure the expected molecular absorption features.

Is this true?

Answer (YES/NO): YES